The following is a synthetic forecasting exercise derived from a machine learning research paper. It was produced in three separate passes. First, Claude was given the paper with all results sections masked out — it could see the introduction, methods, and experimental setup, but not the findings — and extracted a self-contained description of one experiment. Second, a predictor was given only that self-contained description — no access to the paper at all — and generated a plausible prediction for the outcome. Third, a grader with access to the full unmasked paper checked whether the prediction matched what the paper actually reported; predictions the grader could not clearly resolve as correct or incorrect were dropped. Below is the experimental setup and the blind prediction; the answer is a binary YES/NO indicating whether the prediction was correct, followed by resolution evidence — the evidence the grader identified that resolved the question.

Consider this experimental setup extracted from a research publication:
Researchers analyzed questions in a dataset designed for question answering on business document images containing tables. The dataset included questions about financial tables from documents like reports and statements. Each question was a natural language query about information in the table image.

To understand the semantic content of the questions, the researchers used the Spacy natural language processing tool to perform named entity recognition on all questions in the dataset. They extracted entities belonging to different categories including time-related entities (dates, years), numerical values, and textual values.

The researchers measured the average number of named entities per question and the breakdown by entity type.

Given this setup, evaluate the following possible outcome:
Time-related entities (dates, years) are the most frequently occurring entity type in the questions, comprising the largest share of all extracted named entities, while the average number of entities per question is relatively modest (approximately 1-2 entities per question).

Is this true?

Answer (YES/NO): YES